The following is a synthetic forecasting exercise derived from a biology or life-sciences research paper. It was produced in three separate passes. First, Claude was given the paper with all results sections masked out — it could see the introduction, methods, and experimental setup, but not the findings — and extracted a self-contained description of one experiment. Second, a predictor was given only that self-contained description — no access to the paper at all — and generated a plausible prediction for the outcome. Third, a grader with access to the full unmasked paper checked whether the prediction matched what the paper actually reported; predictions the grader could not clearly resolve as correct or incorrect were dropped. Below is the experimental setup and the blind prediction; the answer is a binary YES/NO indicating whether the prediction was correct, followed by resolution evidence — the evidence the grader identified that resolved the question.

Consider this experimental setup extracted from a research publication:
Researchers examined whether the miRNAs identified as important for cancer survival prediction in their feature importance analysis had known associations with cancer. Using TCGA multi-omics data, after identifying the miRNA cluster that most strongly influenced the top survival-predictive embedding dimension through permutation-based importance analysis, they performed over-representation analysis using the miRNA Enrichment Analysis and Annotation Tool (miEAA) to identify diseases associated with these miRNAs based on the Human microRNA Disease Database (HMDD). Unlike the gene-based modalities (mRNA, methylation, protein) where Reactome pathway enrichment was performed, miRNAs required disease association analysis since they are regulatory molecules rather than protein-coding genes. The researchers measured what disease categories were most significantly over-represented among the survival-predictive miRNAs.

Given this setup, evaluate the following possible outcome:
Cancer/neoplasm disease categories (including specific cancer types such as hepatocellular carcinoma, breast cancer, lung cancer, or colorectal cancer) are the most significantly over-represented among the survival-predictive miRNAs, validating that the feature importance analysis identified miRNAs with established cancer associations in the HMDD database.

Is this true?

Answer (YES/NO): YES